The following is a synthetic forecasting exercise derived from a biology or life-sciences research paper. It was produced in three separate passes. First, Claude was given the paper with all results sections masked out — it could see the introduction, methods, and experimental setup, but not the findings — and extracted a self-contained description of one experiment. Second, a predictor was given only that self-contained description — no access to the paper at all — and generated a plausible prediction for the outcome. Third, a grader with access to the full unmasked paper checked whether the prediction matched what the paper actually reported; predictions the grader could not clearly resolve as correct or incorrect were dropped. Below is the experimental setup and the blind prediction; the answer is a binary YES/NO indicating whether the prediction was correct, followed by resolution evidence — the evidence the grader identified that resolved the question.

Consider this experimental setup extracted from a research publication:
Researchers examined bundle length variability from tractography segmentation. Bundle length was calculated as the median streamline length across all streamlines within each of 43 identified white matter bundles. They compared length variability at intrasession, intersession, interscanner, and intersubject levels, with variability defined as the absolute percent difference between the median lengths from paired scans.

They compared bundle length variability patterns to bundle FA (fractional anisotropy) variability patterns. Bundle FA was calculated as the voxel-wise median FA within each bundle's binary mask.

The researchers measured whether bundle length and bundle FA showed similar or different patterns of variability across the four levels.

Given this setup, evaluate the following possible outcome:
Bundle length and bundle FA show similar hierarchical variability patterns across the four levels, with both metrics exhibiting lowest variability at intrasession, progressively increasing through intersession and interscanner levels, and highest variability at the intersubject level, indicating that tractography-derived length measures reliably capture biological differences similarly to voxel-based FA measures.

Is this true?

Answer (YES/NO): NO